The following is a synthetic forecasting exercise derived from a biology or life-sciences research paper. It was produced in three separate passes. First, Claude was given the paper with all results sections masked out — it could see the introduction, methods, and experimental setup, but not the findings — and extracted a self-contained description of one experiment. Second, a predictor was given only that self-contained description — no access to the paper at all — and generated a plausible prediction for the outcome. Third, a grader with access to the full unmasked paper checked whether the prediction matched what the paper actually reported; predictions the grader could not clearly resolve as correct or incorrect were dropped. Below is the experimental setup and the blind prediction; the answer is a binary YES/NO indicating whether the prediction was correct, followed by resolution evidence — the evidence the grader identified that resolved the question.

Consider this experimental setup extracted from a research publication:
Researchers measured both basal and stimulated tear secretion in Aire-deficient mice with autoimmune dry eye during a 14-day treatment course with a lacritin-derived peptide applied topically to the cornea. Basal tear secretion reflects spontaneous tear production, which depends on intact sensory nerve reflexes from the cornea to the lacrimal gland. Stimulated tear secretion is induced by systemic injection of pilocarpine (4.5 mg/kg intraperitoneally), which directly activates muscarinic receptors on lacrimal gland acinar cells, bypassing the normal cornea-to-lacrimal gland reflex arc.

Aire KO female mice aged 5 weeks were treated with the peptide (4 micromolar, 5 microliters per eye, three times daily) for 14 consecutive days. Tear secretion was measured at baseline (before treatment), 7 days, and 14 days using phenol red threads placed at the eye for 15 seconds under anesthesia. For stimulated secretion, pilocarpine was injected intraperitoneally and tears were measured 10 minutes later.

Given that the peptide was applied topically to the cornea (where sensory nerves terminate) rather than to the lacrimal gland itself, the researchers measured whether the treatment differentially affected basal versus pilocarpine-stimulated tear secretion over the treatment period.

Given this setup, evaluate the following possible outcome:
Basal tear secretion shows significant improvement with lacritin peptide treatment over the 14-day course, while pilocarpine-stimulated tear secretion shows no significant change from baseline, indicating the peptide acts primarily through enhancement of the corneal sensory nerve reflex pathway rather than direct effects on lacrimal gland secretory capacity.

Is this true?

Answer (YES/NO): NO